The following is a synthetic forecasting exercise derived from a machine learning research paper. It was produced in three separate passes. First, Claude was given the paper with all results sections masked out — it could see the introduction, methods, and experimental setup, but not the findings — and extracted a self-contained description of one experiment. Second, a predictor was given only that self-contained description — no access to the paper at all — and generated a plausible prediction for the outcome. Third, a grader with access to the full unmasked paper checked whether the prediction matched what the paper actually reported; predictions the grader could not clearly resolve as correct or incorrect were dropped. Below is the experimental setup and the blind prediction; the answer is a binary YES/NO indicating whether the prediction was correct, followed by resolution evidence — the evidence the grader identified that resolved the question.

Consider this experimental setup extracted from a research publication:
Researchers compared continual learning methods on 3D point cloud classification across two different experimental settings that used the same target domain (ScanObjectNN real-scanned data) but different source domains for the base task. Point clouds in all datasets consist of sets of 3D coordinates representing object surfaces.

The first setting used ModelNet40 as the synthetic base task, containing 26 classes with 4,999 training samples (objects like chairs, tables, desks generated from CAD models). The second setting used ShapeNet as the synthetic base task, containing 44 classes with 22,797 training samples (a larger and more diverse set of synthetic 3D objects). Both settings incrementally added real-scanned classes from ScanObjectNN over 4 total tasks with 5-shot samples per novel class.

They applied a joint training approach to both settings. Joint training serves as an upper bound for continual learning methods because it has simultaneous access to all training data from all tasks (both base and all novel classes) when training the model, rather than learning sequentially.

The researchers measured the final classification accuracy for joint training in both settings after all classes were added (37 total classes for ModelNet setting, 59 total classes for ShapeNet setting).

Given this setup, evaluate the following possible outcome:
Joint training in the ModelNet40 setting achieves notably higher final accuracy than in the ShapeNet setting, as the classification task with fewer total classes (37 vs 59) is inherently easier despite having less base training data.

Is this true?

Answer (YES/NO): NO